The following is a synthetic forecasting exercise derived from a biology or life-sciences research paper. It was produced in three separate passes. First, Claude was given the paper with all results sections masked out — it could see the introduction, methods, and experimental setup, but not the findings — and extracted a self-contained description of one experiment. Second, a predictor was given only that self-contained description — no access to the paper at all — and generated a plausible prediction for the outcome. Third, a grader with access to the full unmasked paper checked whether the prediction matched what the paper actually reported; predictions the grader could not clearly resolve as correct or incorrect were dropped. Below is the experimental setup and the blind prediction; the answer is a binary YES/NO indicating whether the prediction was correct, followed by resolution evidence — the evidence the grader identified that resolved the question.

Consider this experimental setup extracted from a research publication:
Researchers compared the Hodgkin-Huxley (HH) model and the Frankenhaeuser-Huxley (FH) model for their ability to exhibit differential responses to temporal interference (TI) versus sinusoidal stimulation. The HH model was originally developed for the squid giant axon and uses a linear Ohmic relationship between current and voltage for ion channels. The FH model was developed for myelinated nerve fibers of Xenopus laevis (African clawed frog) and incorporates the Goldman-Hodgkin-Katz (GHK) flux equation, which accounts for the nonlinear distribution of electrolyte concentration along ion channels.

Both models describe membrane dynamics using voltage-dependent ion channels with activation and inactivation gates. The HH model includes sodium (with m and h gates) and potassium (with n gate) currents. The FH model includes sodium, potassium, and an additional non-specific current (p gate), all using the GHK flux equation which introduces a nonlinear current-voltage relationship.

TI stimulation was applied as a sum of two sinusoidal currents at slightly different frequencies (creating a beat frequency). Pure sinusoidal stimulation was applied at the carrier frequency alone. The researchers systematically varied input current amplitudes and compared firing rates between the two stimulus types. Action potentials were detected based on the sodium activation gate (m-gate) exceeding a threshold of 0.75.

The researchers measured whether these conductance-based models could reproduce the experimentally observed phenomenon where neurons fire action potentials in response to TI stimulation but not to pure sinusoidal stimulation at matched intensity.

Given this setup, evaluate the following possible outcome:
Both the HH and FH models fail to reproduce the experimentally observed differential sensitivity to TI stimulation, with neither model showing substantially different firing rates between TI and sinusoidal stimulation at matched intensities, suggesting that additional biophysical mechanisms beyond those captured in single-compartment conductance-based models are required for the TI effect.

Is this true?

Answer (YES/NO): NO